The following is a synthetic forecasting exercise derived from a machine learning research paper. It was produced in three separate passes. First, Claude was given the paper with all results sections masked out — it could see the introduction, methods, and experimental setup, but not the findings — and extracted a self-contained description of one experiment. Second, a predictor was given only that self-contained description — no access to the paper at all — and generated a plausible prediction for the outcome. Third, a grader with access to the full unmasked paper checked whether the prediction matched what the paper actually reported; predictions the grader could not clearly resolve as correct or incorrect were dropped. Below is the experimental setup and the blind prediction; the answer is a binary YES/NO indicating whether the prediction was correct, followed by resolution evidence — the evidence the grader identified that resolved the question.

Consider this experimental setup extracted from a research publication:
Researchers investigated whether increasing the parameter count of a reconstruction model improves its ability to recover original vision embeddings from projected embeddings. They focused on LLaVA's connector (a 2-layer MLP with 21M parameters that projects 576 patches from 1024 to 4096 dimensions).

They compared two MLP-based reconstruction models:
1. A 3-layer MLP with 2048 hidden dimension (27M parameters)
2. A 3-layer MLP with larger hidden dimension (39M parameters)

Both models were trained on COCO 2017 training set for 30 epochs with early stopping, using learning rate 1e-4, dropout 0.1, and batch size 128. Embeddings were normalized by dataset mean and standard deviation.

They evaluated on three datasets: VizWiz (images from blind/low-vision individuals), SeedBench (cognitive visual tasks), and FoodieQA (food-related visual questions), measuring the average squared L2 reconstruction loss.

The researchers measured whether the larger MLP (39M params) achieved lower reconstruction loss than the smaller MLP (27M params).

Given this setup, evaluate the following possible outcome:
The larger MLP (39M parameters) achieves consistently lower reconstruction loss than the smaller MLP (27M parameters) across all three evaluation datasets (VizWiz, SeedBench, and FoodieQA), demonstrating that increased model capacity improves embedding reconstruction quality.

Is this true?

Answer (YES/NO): NO